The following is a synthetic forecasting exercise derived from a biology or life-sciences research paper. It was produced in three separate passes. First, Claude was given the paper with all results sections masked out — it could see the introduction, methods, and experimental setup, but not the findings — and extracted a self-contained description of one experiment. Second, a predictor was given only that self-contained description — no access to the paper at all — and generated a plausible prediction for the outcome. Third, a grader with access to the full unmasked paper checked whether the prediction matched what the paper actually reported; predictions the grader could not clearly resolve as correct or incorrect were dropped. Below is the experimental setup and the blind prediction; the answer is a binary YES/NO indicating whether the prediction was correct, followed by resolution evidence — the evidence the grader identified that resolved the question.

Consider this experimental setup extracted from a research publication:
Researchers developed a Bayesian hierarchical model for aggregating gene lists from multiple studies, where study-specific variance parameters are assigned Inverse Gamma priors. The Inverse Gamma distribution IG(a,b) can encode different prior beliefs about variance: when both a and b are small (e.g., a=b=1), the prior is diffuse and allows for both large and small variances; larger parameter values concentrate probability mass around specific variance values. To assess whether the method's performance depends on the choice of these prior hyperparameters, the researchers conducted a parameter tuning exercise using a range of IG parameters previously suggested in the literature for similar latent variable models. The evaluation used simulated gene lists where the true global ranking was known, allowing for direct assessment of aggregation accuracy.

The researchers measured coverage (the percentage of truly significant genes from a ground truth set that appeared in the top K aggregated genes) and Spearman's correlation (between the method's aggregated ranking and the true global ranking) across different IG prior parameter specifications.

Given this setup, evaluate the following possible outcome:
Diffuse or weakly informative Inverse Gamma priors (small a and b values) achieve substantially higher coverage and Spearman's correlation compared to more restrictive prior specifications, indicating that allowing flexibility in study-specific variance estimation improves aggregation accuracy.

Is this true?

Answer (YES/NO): NO